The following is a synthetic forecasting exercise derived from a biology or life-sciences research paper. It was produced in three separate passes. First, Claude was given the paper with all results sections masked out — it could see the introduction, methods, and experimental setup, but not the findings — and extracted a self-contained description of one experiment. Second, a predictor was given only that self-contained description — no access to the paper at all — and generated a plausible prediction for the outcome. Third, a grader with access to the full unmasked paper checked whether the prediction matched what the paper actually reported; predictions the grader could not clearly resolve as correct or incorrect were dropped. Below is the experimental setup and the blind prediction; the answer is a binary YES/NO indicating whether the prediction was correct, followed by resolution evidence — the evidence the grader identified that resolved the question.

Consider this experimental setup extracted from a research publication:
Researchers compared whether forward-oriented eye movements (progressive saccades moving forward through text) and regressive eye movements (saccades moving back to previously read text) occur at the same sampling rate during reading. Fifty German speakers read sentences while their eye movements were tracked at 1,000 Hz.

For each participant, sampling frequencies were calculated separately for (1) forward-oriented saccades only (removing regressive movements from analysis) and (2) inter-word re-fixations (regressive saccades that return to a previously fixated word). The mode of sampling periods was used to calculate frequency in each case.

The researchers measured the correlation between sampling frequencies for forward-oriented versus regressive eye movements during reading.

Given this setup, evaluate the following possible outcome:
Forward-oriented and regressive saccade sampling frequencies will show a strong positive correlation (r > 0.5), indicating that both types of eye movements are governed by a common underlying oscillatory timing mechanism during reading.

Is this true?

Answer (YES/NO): YES